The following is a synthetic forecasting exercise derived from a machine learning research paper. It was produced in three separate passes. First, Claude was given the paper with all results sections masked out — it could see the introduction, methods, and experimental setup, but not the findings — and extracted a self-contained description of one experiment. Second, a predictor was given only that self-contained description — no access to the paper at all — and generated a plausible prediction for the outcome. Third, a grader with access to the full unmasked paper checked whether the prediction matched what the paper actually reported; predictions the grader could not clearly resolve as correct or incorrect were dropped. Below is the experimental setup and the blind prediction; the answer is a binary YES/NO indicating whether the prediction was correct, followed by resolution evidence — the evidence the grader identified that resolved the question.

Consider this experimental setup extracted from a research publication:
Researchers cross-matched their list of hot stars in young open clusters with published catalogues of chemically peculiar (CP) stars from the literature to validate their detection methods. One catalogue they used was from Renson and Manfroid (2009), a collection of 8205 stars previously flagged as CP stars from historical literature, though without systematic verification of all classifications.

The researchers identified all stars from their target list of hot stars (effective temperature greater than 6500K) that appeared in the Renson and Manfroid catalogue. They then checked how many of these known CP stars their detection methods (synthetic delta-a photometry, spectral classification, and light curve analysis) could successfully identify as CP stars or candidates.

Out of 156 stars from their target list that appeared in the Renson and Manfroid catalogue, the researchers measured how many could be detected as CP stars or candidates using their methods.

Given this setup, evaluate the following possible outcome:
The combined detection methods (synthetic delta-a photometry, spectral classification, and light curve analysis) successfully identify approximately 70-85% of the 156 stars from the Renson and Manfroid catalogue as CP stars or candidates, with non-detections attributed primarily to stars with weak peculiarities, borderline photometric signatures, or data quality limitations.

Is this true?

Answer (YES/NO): NO